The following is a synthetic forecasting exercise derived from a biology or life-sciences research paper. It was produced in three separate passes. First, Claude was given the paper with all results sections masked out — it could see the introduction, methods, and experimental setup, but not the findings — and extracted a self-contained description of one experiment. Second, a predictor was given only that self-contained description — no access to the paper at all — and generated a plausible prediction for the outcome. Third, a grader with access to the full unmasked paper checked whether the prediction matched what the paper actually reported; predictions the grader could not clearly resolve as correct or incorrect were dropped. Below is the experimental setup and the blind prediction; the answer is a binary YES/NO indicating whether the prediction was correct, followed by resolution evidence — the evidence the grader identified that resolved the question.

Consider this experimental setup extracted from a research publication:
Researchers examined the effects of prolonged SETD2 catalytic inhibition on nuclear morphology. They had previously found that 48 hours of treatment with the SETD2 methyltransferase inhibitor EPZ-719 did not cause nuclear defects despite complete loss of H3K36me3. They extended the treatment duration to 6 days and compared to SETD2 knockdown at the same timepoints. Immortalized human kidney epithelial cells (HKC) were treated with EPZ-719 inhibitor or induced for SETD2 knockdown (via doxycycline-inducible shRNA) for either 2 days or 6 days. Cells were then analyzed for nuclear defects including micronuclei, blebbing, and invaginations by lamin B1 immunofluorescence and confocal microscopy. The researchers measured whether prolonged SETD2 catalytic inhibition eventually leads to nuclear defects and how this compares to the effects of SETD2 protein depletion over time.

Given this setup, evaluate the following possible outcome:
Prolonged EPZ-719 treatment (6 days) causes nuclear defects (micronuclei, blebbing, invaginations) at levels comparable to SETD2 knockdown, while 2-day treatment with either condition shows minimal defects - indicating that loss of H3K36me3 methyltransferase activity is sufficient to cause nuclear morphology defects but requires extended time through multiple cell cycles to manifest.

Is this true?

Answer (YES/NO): NO